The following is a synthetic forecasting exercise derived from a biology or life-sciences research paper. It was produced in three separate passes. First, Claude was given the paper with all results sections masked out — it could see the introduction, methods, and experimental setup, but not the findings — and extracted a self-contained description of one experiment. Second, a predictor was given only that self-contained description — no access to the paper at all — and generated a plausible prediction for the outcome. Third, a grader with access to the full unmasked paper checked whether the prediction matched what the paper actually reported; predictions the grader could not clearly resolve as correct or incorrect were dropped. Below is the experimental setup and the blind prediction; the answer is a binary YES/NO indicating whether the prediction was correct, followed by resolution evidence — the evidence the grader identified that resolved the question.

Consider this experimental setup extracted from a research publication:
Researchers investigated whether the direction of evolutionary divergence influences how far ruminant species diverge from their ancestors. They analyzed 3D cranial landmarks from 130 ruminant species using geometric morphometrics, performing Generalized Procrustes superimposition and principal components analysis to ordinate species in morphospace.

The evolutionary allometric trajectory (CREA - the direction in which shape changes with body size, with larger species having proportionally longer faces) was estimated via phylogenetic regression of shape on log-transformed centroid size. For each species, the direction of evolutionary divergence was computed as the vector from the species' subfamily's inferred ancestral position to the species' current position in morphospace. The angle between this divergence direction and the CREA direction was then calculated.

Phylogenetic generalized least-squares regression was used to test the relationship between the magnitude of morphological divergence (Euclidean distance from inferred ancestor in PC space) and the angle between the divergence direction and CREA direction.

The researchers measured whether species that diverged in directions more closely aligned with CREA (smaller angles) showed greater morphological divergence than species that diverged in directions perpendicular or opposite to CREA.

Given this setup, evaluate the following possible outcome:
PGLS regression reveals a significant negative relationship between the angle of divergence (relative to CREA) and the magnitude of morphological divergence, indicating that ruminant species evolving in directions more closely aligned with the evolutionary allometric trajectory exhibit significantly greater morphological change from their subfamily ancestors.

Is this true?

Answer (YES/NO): YES